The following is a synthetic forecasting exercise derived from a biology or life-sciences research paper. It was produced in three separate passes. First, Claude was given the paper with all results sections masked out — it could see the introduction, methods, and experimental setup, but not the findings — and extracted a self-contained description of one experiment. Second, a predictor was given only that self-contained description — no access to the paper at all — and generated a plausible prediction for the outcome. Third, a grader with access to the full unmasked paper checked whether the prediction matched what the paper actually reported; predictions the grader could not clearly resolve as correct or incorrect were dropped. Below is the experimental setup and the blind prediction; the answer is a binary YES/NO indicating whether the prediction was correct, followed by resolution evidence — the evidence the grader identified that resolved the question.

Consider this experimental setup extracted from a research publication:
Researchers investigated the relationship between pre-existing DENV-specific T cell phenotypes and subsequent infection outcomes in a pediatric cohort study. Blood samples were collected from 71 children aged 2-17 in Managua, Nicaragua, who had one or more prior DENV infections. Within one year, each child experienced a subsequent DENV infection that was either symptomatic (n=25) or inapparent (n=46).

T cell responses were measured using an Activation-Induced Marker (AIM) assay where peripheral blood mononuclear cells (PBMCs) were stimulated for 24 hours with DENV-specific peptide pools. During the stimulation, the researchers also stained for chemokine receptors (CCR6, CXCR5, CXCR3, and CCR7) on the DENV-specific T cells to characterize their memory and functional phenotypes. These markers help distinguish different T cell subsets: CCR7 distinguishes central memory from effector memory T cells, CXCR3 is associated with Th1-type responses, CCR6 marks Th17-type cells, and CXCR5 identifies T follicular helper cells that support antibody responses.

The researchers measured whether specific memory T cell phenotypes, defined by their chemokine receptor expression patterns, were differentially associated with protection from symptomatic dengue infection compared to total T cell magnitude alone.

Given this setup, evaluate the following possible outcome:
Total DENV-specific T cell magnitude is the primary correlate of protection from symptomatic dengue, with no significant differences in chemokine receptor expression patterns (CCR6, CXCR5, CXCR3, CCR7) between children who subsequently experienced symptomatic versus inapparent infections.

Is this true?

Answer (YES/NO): NO